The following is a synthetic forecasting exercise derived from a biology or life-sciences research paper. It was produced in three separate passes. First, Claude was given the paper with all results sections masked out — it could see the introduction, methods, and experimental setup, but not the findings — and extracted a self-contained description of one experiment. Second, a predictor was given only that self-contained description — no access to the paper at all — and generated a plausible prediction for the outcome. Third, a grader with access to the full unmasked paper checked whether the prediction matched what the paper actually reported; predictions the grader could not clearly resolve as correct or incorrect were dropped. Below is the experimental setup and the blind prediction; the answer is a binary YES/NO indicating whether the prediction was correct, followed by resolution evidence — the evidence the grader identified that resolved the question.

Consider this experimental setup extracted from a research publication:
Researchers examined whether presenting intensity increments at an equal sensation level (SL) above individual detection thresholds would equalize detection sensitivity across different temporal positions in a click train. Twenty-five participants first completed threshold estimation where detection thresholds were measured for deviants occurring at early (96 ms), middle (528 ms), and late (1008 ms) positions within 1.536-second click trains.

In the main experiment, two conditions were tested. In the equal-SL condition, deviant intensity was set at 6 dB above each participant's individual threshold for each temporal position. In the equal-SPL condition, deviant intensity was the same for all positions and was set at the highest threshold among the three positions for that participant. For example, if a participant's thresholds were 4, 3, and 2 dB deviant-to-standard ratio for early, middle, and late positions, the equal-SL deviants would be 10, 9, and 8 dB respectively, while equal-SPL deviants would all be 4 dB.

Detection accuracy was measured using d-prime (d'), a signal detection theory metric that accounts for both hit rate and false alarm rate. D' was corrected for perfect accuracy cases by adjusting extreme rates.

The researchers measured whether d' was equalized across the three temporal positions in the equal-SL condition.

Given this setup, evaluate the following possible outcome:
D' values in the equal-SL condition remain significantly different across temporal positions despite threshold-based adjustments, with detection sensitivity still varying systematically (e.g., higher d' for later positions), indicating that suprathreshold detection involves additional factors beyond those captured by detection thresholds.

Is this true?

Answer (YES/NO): NO